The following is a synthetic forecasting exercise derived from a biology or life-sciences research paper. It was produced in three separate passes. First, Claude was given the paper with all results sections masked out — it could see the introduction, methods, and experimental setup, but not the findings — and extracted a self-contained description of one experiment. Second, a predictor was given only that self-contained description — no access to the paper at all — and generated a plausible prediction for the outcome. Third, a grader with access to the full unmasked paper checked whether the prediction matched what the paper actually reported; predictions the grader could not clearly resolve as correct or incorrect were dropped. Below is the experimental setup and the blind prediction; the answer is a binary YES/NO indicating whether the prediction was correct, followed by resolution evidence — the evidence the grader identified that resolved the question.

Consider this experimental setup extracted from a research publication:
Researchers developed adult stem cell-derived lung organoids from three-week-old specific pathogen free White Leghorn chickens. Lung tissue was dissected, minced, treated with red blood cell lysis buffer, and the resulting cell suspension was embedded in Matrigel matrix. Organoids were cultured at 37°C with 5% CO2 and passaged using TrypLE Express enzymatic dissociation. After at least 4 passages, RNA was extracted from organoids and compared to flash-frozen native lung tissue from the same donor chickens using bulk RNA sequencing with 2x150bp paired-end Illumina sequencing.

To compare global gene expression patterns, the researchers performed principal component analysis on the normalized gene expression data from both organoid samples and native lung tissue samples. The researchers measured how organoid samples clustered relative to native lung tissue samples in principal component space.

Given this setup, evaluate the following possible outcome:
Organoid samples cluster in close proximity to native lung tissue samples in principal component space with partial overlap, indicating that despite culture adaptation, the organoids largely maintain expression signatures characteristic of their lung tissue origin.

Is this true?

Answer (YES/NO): NO